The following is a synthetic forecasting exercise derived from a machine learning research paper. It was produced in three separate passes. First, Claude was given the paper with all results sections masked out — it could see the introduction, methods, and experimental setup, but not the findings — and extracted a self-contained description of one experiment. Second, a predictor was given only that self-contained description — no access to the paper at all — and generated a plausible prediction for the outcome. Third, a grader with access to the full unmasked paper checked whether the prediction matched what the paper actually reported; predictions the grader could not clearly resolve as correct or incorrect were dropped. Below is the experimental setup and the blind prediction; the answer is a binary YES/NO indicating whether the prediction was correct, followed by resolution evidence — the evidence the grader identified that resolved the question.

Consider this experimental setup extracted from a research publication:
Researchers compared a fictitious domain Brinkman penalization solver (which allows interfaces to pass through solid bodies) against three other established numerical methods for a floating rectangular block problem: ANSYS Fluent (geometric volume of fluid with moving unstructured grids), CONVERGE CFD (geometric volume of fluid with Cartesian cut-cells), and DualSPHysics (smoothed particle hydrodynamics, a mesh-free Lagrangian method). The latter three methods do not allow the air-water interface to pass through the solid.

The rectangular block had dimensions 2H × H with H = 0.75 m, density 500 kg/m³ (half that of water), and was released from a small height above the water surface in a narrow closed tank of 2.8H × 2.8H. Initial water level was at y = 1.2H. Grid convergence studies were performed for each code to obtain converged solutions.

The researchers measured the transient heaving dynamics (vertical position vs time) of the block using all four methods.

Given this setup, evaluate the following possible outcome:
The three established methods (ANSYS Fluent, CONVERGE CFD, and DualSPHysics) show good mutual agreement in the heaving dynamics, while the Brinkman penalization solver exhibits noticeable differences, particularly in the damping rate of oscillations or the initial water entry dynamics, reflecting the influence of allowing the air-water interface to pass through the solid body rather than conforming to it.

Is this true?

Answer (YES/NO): NO